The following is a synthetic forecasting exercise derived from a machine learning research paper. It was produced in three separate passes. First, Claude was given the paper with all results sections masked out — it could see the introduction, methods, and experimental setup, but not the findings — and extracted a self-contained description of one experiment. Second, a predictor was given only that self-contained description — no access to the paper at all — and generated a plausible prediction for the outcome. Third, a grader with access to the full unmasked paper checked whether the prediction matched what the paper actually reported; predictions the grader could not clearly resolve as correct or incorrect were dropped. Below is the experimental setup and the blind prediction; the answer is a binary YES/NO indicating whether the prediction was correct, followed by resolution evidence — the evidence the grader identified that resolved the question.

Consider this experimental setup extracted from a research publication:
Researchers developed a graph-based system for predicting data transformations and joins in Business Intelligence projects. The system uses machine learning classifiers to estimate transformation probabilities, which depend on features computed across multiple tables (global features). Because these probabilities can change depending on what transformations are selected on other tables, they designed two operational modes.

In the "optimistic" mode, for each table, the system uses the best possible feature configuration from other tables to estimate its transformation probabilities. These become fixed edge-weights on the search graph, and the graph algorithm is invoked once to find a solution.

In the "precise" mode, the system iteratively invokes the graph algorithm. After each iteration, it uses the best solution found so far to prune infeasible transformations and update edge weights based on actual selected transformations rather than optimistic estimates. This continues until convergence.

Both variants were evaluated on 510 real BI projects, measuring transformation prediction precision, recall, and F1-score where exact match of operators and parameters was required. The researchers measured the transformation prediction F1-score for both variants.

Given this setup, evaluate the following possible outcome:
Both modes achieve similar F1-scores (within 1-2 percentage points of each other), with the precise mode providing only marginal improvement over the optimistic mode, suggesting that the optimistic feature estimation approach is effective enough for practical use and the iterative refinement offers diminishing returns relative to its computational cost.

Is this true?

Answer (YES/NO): NO